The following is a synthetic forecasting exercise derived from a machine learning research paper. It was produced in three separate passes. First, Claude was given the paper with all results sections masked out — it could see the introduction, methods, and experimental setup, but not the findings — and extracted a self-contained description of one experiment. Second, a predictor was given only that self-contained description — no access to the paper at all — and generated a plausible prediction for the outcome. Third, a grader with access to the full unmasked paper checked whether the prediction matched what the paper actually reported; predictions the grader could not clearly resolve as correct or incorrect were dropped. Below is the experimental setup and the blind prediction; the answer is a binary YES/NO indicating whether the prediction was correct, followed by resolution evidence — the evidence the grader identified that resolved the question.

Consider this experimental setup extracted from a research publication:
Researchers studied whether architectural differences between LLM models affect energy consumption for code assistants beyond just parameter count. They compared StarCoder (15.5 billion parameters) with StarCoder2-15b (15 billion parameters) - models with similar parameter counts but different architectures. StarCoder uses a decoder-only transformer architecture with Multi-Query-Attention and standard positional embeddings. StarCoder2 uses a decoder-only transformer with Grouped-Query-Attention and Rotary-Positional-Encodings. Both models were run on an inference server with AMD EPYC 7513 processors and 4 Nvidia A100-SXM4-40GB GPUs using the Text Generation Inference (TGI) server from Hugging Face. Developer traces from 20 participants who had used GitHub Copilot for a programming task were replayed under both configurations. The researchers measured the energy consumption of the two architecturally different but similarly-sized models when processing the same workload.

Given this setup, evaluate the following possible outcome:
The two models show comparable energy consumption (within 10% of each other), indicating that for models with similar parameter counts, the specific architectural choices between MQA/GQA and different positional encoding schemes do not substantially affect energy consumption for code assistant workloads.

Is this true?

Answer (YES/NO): YES